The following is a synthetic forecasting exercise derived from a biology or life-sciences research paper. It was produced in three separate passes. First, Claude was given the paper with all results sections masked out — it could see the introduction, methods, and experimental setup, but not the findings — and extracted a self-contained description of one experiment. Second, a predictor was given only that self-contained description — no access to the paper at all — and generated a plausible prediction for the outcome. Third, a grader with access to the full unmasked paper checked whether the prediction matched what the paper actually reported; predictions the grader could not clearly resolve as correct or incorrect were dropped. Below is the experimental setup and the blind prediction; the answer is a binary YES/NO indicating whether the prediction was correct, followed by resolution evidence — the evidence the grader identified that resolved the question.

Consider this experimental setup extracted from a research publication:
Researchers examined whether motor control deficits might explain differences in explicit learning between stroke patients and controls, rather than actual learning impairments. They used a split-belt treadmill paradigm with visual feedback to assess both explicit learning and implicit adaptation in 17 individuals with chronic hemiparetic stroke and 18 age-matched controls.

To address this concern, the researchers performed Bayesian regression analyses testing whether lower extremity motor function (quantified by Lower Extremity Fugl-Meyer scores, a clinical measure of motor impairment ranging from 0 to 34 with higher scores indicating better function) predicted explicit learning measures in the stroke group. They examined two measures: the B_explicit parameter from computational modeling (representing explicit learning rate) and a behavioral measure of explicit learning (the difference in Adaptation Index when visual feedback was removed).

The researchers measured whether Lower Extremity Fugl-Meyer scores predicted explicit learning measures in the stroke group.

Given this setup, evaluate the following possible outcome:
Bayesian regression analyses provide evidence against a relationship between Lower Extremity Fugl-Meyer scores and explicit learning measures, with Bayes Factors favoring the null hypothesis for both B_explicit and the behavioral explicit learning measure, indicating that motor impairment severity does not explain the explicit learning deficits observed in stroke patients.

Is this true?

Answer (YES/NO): NO